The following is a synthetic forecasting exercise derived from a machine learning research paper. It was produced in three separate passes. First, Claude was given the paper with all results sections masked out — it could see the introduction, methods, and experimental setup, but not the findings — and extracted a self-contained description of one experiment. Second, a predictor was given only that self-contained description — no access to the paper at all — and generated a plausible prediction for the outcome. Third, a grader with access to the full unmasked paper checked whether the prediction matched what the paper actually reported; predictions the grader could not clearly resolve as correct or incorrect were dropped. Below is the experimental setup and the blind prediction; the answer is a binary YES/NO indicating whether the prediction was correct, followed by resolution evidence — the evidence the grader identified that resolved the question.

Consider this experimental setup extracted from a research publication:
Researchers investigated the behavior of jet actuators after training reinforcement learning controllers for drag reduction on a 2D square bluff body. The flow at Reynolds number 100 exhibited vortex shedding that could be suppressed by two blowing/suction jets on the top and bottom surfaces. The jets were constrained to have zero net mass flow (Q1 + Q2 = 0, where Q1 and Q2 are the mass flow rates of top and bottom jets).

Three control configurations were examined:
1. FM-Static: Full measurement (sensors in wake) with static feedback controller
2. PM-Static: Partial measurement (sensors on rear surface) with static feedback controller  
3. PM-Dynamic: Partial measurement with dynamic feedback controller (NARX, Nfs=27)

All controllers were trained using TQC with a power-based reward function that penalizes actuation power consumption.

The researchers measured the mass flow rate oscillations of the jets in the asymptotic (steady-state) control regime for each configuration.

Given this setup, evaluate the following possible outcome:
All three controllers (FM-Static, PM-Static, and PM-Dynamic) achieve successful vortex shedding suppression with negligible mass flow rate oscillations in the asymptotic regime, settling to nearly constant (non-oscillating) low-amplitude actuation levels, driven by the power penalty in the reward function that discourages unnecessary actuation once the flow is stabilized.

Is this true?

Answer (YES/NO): NO